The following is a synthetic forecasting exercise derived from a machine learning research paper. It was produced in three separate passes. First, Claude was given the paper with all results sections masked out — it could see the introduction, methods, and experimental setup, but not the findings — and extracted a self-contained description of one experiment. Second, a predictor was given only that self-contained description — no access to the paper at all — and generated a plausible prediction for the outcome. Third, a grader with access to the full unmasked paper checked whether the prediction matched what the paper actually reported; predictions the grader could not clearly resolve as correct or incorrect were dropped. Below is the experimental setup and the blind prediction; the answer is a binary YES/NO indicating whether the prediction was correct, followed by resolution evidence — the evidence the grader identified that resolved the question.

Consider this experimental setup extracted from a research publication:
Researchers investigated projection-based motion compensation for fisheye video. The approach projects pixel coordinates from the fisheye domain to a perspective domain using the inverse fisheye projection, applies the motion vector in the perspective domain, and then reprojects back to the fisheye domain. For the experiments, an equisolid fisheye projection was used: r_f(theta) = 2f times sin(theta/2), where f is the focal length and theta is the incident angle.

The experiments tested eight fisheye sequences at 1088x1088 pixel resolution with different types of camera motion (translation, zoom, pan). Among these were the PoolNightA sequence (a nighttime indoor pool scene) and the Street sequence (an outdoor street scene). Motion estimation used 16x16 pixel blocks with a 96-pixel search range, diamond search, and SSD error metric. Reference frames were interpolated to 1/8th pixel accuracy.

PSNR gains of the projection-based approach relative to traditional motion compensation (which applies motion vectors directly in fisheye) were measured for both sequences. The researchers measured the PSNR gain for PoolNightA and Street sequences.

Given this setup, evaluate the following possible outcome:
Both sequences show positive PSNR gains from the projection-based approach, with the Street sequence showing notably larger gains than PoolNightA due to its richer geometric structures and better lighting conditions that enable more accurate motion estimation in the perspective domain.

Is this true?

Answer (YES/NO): NO